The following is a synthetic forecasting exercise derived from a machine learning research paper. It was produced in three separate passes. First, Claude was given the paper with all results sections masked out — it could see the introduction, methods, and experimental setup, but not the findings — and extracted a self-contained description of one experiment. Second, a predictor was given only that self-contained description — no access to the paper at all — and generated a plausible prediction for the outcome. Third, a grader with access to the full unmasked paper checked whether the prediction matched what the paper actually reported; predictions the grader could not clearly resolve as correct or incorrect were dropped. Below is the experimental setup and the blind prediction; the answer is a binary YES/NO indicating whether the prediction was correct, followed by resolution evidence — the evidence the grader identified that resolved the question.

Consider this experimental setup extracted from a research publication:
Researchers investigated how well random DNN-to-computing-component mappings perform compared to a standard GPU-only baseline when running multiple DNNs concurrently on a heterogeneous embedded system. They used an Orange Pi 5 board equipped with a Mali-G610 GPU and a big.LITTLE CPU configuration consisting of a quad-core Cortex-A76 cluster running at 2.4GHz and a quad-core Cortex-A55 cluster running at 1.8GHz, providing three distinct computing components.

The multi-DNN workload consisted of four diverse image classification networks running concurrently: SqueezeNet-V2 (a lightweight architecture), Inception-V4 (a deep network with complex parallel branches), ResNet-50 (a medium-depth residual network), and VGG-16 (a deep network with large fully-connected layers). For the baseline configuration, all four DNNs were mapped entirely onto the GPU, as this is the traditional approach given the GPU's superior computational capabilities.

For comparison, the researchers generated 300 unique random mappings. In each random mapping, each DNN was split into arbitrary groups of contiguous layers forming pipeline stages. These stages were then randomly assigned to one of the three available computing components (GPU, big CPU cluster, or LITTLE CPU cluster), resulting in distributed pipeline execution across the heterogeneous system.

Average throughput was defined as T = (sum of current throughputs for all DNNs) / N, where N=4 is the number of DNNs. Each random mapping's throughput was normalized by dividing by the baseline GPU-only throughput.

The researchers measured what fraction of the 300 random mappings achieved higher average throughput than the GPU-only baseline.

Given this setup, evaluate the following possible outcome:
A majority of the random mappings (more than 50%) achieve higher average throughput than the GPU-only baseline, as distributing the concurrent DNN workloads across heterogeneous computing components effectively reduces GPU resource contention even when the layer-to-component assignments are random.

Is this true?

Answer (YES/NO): YES